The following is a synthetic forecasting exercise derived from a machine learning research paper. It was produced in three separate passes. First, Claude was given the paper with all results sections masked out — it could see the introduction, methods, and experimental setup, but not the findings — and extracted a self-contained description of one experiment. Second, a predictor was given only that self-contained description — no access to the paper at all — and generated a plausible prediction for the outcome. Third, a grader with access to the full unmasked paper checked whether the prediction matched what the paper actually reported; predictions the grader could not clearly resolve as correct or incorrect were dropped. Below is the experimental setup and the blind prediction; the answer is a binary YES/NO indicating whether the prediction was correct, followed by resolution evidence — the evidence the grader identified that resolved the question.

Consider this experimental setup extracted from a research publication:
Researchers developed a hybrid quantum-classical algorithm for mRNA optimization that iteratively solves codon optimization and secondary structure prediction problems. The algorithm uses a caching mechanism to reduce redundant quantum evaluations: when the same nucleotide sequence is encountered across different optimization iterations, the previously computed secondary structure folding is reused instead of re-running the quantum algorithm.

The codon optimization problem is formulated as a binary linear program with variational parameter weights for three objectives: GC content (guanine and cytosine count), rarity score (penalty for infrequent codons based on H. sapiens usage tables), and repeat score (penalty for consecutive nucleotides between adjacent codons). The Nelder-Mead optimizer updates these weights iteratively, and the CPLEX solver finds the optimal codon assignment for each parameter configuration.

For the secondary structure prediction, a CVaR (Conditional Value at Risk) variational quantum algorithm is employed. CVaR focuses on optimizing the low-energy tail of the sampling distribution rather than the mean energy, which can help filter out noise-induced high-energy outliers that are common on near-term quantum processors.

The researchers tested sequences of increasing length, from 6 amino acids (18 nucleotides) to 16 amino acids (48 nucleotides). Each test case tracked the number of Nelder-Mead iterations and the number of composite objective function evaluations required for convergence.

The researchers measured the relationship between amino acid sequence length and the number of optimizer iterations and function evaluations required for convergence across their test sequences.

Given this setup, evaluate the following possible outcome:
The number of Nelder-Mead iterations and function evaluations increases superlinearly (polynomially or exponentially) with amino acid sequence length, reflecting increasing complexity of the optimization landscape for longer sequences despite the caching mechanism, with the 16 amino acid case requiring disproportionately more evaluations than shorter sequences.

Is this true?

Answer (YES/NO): NO